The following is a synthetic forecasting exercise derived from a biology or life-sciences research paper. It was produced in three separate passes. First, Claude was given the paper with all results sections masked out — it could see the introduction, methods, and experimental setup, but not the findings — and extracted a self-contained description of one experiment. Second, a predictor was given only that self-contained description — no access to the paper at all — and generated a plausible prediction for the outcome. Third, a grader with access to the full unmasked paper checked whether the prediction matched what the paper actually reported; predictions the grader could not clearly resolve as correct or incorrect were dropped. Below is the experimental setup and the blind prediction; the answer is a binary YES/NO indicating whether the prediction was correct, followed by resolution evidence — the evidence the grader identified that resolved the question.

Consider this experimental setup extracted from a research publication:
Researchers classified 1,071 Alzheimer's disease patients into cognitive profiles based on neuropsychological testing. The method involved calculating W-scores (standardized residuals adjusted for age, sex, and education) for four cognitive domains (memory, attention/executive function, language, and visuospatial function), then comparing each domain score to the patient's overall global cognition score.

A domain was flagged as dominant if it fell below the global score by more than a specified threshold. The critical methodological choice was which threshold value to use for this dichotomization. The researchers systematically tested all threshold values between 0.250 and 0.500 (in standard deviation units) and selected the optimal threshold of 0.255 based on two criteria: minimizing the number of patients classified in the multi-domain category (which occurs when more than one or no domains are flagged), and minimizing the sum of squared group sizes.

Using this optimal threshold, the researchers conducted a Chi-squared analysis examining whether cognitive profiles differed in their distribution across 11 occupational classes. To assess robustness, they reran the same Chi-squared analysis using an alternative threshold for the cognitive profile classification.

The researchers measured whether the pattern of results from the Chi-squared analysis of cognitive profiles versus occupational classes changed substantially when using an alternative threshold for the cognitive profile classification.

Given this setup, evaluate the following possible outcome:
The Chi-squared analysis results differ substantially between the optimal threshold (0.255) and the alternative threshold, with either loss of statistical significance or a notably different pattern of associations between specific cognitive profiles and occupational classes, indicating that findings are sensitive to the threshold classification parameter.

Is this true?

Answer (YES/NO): NO